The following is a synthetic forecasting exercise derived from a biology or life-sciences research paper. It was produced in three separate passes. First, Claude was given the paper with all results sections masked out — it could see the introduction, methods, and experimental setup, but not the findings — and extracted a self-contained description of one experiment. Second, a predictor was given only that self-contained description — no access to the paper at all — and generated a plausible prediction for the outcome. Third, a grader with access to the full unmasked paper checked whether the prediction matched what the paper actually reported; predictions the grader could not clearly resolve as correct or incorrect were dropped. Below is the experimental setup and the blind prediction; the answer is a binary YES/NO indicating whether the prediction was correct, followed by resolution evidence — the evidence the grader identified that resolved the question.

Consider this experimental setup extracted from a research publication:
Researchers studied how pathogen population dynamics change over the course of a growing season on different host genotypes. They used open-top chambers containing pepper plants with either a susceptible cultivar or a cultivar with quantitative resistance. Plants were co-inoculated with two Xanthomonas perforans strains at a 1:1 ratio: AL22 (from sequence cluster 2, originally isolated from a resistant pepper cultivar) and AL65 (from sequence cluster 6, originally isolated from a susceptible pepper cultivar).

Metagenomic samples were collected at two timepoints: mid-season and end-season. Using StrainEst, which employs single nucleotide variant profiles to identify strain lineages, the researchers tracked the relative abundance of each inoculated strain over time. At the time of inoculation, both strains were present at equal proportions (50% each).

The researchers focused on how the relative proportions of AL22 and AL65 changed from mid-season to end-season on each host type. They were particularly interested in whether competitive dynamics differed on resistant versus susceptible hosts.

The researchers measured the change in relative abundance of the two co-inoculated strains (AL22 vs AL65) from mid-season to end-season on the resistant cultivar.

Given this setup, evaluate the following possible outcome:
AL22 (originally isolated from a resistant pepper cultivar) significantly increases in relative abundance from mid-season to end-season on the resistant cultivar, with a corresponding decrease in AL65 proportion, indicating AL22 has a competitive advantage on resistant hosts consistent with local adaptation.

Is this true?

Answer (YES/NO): NO